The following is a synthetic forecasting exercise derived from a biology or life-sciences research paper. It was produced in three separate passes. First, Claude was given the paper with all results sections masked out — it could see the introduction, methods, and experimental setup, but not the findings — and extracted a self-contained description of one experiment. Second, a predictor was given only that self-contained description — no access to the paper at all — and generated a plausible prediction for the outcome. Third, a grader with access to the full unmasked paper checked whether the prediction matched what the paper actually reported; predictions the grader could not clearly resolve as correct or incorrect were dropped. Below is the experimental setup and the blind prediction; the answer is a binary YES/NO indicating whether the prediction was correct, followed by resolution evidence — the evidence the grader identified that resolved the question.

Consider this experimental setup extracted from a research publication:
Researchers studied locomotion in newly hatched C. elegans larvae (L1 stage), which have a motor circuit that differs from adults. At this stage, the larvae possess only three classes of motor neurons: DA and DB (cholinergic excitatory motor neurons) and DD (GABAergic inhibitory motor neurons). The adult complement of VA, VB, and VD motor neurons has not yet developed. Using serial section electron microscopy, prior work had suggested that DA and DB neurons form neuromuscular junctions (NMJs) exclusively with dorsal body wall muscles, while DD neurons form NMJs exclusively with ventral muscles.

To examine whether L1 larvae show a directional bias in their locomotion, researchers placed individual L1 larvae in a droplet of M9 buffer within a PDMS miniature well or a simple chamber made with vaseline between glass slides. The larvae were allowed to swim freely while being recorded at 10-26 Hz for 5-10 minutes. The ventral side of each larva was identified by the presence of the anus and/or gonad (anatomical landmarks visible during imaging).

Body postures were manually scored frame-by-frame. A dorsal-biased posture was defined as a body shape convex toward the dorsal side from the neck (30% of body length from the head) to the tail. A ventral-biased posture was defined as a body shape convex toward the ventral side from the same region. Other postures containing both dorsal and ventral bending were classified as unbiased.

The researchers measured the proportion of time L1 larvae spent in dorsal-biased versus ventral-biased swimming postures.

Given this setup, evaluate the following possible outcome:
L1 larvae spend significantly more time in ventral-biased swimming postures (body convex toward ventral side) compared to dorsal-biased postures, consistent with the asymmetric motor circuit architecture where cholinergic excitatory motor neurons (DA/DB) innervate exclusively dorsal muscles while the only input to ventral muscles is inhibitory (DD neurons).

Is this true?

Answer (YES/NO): NO